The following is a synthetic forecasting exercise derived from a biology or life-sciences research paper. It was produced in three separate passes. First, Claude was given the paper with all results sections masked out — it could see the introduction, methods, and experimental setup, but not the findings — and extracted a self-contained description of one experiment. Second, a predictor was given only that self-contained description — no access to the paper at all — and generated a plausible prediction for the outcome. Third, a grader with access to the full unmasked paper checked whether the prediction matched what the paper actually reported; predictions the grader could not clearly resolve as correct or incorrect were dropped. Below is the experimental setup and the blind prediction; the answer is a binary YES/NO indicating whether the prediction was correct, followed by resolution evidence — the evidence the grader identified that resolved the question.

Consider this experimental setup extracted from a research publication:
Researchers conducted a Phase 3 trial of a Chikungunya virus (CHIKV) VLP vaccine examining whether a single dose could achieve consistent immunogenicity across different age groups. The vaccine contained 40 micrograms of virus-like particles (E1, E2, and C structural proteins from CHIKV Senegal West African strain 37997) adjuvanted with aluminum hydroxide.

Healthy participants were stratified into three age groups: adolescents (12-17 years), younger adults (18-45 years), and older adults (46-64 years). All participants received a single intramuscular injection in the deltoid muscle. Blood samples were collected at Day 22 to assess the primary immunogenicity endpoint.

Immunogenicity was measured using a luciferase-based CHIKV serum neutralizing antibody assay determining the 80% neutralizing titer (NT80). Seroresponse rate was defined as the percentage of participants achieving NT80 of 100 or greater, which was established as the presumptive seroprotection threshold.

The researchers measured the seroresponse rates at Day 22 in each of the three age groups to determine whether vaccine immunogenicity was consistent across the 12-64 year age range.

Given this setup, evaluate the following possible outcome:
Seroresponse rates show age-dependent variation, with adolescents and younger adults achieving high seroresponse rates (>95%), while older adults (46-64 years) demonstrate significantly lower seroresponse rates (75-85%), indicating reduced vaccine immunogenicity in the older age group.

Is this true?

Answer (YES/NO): NO